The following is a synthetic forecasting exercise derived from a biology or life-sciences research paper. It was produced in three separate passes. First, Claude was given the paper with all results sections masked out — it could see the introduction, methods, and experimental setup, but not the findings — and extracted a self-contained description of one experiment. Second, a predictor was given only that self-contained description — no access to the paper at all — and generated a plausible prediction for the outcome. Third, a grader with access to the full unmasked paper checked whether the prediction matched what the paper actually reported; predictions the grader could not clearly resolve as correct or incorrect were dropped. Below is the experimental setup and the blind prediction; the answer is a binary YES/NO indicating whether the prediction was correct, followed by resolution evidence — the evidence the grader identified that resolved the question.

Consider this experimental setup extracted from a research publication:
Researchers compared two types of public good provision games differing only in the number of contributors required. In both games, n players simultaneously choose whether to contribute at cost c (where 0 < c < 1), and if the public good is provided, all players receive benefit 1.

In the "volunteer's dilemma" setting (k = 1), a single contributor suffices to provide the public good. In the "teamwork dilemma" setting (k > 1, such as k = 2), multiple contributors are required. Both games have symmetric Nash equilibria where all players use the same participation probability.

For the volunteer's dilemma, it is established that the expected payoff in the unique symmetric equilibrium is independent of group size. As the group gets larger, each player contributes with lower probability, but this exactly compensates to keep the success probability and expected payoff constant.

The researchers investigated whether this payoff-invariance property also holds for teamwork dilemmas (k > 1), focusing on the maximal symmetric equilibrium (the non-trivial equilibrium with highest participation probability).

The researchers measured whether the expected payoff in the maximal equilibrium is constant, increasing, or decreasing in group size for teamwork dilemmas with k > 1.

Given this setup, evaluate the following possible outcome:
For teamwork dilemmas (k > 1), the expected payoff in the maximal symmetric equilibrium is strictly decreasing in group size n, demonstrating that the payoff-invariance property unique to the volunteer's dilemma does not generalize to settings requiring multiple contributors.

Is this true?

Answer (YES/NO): YES